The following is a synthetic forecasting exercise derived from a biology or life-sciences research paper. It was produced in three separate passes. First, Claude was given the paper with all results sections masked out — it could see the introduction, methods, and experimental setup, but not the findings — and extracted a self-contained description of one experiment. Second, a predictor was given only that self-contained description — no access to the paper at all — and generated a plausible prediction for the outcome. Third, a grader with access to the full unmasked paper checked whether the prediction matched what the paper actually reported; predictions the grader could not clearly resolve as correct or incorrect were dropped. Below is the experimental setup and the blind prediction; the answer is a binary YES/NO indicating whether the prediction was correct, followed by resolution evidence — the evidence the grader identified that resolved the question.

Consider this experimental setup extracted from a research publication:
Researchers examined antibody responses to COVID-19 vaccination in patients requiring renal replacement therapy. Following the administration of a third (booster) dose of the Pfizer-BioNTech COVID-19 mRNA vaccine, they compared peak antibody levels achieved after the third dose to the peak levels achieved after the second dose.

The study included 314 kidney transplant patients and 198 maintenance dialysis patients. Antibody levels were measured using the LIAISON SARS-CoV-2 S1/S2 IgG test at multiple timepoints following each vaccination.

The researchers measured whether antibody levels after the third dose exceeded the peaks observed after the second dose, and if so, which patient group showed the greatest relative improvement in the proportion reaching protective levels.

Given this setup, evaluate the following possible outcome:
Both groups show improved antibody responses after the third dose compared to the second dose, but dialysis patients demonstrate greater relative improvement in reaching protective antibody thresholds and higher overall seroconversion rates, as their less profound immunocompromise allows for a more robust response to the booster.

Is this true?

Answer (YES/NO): NO